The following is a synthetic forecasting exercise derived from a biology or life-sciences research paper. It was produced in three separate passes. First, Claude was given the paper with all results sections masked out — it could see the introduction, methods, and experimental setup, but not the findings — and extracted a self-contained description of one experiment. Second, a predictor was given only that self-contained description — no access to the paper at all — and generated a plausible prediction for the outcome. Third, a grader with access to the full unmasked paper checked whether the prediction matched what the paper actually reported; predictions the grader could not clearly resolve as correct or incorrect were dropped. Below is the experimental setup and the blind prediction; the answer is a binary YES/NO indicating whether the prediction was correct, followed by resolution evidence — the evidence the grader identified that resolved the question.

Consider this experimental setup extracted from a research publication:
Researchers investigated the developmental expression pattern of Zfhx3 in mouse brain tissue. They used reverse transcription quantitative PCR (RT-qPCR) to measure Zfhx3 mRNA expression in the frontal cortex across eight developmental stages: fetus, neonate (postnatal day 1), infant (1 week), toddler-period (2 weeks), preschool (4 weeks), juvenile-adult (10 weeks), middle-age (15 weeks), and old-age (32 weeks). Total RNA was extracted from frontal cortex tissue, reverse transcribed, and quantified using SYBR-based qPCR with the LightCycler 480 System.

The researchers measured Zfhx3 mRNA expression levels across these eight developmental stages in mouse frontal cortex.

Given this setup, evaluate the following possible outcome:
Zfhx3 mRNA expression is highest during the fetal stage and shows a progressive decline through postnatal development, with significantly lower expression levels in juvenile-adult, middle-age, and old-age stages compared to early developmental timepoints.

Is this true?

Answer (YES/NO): NO